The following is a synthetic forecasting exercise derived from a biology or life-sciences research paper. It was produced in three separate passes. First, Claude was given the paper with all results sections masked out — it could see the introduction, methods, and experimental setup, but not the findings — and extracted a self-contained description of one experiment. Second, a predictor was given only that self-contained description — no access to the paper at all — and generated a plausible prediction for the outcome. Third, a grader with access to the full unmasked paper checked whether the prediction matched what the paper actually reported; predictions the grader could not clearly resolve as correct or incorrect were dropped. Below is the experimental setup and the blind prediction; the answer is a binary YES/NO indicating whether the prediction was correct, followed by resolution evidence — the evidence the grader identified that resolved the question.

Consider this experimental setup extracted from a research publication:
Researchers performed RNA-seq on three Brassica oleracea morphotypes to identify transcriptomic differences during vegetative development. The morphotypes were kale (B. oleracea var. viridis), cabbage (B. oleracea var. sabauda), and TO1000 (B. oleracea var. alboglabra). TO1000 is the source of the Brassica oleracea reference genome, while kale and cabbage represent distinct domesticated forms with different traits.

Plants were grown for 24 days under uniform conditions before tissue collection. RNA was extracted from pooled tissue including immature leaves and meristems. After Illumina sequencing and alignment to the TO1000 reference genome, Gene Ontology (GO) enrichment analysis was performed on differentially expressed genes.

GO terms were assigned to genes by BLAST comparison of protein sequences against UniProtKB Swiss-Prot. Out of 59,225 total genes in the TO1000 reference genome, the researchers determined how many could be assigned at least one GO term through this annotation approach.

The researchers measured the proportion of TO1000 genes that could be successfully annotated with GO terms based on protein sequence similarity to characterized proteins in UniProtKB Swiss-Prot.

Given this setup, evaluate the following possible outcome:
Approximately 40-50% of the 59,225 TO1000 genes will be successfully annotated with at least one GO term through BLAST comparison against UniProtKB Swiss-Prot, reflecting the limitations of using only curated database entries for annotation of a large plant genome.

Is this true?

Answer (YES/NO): NO